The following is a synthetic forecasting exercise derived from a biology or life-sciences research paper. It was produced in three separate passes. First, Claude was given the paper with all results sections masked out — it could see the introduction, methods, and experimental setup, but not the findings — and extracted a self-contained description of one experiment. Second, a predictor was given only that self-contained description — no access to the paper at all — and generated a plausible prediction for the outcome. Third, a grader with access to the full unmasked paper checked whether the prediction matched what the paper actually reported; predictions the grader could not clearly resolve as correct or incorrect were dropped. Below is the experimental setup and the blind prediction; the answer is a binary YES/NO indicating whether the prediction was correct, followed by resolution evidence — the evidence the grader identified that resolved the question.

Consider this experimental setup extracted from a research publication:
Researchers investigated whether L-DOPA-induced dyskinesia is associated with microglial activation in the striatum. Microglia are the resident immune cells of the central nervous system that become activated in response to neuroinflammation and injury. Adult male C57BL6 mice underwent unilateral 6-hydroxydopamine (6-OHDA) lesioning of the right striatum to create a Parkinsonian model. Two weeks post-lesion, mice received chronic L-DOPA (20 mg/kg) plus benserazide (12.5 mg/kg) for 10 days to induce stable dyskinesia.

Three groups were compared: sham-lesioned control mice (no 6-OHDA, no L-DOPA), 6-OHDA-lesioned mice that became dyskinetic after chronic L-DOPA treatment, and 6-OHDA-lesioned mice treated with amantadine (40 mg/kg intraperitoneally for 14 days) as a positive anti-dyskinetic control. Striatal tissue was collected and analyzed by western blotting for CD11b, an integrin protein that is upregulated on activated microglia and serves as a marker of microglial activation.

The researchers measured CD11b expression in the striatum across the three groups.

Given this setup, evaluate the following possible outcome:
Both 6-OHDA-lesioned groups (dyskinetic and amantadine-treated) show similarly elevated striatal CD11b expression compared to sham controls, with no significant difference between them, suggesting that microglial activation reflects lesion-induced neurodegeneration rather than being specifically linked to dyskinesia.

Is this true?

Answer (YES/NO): NO